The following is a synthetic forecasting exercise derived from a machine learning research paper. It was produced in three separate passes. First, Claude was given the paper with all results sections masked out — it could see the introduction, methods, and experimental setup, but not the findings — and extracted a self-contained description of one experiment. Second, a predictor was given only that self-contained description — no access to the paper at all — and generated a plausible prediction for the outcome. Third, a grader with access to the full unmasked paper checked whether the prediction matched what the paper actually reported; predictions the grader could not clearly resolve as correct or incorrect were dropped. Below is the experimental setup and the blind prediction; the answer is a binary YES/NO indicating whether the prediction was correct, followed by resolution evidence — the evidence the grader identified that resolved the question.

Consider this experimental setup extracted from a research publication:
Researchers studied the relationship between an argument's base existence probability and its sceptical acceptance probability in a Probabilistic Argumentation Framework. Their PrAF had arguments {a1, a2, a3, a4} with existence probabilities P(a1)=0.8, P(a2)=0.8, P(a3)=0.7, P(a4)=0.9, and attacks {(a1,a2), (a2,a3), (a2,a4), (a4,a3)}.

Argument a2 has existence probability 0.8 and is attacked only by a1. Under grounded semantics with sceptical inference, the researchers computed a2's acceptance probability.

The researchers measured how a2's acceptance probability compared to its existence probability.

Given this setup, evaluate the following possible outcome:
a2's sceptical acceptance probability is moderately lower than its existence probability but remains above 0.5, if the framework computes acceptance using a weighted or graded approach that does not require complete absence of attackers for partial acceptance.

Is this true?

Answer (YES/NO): NO